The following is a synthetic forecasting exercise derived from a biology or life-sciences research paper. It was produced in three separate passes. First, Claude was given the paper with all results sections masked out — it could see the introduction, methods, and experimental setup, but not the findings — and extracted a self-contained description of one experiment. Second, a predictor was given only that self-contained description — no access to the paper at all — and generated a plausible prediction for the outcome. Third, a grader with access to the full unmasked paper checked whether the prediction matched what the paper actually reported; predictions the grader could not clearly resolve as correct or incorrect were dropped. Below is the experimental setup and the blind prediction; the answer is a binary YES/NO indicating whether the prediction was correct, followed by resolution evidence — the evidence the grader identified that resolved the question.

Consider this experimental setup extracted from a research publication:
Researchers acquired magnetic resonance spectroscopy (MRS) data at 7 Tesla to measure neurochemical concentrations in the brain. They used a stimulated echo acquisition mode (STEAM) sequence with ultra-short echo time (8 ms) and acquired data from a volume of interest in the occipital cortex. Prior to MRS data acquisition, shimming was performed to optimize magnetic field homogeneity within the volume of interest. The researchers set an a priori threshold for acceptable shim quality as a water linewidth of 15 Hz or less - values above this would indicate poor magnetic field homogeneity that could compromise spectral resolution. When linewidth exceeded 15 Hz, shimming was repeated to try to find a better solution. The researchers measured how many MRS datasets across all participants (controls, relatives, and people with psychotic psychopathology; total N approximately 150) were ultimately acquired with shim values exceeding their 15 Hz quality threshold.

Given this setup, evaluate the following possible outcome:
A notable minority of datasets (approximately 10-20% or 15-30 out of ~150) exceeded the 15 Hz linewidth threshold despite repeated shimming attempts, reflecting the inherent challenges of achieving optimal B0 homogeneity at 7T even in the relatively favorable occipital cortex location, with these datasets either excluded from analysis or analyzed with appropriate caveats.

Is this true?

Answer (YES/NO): NO